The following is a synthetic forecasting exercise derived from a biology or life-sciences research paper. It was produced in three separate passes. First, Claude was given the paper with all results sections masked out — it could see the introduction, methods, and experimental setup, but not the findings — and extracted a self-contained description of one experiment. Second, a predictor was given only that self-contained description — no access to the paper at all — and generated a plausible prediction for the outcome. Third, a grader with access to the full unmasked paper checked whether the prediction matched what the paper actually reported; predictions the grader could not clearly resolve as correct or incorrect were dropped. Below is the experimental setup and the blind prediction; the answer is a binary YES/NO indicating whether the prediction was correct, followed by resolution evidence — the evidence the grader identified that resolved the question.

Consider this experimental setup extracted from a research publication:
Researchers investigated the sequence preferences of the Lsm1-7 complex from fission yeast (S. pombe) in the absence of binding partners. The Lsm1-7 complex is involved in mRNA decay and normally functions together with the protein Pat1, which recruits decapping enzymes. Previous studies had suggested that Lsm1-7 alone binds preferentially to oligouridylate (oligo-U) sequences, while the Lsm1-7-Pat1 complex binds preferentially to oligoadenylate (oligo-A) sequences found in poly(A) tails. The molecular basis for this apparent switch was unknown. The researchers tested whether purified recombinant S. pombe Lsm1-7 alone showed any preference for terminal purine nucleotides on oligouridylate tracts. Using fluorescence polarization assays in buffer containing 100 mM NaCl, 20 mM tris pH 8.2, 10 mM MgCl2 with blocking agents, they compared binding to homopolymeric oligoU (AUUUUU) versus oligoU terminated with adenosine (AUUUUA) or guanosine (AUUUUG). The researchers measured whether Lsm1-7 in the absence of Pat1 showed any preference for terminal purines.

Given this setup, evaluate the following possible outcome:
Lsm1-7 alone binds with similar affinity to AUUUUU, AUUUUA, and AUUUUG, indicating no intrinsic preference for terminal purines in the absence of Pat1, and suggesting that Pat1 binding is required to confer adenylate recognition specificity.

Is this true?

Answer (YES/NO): NO